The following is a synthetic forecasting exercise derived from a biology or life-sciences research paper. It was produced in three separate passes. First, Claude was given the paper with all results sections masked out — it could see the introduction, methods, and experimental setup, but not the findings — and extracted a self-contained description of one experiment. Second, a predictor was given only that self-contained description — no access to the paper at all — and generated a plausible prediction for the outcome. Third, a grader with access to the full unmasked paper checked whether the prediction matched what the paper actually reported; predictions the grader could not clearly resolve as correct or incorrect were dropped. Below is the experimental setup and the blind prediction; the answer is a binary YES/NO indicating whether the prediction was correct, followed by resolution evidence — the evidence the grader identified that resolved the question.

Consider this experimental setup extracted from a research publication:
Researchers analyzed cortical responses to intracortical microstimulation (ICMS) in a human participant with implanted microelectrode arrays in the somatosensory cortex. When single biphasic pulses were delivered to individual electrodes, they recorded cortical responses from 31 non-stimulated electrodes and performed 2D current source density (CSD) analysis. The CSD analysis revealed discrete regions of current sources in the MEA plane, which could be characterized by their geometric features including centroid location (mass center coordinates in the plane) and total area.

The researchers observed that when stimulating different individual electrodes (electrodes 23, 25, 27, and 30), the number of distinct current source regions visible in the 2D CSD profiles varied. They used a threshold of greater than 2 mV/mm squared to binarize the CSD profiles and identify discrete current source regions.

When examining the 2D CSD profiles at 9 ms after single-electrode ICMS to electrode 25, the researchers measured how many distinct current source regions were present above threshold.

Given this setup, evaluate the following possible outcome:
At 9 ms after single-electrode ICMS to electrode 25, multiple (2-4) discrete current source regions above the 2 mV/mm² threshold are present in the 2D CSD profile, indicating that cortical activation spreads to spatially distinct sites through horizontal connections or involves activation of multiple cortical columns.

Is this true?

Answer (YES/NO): YES